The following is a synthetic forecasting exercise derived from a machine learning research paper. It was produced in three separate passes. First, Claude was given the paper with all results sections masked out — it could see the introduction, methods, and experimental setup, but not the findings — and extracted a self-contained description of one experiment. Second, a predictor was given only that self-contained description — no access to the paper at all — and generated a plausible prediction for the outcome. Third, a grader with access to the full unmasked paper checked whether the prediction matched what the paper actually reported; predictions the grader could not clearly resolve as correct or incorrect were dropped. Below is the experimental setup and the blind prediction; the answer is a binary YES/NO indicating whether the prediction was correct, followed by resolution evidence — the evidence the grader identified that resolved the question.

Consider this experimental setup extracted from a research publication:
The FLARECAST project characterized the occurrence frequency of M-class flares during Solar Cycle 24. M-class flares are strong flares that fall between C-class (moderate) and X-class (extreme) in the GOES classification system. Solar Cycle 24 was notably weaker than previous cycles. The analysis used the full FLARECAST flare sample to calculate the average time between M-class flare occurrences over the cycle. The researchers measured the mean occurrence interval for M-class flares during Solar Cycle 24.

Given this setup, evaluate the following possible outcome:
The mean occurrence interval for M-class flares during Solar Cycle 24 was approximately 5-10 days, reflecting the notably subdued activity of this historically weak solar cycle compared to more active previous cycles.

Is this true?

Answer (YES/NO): NO